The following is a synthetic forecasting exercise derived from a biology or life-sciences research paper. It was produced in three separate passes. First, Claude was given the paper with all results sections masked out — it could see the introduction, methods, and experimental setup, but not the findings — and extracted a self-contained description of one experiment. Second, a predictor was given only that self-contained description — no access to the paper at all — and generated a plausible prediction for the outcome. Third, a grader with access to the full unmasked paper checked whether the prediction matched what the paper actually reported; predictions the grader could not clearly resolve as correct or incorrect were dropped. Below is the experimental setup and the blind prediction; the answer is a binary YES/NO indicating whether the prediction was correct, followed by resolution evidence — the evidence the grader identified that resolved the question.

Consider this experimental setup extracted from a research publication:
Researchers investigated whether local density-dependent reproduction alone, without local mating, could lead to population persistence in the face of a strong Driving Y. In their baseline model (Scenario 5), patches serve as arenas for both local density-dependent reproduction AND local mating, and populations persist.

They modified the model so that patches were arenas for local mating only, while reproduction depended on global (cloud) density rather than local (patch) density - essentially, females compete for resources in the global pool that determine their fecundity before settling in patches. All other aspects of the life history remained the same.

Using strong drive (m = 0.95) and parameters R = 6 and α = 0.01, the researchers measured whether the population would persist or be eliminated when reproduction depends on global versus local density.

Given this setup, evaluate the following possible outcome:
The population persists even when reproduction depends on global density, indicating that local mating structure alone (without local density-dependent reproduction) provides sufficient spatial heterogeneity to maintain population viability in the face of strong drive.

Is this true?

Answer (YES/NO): YES